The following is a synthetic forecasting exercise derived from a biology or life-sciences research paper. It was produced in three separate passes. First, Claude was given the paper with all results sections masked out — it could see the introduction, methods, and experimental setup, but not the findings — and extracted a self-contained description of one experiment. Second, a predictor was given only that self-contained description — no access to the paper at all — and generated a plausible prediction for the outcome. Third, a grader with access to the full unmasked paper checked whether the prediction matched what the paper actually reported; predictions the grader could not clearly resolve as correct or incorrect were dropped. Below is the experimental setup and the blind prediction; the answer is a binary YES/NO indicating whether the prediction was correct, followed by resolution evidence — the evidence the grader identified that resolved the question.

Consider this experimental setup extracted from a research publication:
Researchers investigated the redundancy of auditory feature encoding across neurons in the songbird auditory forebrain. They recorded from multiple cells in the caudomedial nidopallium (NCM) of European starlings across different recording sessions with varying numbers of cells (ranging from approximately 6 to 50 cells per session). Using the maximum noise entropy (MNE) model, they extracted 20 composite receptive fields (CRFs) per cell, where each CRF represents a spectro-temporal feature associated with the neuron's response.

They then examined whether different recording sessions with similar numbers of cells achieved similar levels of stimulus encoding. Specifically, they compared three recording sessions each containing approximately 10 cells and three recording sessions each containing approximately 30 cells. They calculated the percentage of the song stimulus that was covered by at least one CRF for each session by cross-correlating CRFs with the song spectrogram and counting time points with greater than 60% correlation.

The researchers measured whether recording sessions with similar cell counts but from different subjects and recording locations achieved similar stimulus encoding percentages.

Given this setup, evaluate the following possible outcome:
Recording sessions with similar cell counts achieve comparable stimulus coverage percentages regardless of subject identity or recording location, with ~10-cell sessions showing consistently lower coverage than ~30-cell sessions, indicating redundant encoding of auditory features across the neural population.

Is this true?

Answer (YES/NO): YES